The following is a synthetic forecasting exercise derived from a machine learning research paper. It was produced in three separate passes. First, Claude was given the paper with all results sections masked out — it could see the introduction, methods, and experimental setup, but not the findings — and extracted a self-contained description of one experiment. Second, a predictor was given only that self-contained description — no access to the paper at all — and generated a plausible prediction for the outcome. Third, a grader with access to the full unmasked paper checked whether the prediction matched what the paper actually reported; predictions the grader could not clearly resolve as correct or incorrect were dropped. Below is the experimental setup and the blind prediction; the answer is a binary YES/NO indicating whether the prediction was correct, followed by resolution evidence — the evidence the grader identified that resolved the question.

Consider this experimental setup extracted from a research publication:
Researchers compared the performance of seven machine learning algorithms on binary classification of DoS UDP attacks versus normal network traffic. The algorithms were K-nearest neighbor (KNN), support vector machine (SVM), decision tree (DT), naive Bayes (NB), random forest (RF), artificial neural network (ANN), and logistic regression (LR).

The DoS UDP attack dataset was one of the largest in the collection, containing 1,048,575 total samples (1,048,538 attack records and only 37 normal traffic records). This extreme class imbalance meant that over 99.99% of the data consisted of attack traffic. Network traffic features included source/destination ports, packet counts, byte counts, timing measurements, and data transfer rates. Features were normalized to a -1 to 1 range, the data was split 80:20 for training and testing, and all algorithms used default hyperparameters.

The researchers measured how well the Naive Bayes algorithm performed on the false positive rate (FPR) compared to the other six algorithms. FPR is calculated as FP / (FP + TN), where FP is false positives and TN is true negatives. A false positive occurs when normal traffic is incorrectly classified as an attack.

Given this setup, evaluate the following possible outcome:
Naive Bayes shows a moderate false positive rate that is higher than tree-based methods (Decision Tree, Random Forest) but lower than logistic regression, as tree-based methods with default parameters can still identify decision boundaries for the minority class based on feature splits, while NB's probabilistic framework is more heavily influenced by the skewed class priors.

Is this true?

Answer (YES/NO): NO